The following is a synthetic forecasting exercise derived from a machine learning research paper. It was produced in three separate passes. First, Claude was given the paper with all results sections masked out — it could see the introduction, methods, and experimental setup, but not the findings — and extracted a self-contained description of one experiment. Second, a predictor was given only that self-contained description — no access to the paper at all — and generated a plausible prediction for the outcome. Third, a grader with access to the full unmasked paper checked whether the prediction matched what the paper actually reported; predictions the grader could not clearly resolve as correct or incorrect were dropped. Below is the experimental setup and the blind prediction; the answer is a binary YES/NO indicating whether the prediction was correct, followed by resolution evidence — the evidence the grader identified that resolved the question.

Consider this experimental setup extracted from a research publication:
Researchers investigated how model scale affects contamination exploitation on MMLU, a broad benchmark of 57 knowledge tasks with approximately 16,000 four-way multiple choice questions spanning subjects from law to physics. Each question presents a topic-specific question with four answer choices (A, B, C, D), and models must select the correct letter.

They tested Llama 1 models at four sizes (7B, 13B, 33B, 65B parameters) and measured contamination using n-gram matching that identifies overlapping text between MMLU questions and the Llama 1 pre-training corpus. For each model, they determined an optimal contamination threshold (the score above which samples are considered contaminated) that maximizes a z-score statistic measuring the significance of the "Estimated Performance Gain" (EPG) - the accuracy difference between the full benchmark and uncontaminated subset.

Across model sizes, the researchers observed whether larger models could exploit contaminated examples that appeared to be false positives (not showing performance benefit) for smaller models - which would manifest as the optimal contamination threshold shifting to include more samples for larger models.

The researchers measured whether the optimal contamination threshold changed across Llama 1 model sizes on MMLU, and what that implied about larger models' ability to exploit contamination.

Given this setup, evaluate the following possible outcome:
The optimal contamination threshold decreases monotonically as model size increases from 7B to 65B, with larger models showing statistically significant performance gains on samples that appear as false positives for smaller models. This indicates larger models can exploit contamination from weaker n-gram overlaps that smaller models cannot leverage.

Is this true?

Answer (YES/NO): NO